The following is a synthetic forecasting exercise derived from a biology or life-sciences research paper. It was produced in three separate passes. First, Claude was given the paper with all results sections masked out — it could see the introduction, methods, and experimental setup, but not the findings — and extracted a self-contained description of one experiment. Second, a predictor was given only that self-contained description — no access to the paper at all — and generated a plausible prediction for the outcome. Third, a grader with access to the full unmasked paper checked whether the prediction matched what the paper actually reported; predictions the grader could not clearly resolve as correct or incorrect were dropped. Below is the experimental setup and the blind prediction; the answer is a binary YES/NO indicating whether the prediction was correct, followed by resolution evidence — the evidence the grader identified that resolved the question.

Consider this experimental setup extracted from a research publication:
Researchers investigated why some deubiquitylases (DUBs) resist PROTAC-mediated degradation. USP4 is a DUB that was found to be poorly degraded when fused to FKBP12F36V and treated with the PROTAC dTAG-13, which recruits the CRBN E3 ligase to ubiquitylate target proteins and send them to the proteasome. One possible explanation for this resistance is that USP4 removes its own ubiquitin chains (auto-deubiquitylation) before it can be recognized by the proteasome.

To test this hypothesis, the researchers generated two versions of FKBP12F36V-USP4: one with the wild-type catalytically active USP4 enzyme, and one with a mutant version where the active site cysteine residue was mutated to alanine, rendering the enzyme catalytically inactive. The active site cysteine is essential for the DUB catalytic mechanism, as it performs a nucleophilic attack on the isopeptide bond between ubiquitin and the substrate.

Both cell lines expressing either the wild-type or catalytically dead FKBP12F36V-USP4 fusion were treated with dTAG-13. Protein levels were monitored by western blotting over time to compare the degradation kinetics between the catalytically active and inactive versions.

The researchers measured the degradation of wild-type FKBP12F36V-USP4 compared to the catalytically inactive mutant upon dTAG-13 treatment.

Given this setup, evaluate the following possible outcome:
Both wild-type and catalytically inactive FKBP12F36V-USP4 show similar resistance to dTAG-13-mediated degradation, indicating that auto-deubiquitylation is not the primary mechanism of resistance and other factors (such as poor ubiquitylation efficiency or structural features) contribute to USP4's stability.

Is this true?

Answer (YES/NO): NO